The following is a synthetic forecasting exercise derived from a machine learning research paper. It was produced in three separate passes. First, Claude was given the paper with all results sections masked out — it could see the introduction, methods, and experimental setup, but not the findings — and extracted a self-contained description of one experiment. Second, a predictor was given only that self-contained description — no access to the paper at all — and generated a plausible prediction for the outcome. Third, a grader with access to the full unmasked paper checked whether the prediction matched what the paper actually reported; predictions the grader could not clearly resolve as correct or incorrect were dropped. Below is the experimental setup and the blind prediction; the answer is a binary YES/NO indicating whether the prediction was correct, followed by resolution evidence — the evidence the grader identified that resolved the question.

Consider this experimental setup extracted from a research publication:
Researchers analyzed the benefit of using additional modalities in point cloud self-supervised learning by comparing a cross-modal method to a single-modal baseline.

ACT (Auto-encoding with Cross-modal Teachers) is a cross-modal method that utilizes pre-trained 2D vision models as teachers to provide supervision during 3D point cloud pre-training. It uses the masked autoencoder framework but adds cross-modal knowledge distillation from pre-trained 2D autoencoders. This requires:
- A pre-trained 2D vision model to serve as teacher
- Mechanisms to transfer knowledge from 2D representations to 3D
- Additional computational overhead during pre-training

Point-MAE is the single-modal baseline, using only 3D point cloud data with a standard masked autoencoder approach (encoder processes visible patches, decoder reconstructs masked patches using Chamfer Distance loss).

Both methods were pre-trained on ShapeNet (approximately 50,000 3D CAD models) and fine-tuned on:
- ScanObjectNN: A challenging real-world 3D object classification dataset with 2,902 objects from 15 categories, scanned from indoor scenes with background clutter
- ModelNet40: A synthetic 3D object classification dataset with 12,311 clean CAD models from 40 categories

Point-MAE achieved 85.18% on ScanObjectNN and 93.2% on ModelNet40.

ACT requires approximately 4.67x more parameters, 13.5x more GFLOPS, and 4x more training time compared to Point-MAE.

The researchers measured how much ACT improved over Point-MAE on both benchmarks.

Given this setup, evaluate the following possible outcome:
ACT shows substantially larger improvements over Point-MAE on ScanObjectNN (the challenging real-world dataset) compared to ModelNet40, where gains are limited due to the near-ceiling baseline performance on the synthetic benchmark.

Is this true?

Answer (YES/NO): YES